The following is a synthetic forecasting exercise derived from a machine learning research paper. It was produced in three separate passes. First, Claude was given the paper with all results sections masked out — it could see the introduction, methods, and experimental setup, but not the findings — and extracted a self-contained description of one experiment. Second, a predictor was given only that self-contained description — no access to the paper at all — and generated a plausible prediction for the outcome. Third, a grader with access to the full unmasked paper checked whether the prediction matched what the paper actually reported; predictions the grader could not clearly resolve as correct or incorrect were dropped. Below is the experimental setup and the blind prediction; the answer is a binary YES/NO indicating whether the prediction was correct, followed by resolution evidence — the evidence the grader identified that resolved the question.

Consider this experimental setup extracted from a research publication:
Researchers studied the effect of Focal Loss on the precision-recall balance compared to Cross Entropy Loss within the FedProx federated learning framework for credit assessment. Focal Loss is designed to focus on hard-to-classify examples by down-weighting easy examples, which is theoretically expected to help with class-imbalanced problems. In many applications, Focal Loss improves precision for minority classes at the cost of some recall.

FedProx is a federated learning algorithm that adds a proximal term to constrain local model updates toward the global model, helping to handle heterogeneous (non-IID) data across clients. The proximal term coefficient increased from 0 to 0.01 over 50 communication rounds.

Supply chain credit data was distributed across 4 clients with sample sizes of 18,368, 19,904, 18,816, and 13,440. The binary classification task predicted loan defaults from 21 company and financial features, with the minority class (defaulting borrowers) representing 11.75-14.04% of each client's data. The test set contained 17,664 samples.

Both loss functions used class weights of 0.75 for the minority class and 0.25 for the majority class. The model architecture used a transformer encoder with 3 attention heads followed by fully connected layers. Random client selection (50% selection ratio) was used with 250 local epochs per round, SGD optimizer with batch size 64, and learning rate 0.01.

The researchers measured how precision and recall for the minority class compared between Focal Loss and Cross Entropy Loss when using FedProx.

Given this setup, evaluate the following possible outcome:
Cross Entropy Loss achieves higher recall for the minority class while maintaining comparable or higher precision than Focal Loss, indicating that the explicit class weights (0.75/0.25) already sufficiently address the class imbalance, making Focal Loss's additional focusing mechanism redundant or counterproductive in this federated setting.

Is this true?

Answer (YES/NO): YES